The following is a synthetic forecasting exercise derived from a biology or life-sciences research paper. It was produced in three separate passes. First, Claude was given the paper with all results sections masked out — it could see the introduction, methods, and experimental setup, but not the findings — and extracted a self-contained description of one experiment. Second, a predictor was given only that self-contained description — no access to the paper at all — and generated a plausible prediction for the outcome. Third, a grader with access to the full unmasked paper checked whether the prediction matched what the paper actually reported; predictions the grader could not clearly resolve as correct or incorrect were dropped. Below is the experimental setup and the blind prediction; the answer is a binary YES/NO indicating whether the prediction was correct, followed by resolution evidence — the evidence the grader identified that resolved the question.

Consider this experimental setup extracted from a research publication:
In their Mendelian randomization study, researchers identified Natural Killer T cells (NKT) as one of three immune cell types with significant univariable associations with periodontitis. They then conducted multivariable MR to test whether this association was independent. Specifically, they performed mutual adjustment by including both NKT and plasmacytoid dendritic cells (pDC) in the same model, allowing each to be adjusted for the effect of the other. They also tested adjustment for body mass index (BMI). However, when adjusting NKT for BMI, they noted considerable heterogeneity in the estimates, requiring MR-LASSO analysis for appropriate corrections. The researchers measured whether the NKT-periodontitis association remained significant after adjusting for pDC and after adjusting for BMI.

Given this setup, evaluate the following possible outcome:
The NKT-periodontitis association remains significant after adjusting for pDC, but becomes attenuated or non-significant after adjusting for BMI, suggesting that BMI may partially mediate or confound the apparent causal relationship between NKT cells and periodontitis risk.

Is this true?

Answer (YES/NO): NO